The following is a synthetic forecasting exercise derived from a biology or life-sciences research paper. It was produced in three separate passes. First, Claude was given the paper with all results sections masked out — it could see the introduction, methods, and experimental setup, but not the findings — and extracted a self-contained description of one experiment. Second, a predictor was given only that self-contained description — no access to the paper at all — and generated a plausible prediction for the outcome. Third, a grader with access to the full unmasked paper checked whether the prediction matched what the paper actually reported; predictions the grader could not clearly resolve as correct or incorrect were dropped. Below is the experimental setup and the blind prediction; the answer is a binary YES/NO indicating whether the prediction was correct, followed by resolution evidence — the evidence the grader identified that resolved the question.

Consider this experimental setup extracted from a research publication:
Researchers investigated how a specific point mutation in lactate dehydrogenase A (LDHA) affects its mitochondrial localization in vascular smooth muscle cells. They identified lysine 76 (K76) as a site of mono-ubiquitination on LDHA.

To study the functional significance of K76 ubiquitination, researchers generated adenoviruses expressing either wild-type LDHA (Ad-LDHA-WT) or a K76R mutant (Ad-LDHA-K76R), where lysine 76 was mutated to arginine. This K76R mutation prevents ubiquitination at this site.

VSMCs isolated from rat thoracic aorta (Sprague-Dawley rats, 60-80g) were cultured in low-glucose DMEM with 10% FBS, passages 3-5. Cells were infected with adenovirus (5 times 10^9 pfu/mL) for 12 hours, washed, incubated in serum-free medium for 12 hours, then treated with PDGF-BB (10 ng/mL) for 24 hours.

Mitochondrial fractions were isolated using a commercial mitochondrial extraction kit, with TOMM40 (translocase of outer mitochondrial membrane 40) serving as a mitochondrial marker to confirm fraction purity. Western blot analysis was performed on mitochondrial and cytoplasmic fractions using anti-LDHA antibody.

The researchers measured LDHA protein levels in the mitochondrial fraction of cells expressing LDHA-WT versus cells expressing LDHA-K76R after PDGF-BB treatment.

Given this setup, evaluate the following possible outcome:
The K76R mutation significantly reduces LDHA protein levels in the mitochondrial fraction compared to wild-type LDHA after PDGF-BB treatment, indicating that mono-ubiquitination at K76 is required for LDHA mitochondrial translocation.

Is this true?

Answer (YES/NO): YES